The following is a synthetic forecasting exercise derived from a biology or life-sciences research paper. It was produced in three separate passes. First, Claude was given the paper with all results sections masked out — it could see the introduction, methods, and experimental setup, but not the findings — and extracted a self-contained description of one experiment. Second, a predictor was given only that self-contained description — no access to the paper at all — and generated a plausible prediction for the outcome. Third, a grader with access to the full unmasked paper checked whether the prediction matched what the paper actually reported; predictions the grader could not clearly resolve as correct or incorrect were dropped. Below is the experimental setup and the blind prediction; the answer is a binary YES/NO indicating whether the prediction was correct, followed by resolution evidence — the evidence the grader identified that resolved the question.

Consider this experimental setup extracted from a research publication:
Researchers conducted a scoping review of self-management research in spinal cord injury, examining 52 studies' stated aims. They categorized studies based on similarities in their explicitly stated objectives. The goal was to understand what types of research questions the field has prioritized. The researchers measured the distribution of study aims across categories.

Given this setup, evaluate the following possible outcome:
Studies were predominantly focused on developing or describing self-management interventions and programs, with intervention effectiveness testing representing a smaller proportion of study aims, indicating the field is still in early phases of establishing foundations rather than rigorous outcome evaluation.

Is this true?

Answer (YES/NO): NO